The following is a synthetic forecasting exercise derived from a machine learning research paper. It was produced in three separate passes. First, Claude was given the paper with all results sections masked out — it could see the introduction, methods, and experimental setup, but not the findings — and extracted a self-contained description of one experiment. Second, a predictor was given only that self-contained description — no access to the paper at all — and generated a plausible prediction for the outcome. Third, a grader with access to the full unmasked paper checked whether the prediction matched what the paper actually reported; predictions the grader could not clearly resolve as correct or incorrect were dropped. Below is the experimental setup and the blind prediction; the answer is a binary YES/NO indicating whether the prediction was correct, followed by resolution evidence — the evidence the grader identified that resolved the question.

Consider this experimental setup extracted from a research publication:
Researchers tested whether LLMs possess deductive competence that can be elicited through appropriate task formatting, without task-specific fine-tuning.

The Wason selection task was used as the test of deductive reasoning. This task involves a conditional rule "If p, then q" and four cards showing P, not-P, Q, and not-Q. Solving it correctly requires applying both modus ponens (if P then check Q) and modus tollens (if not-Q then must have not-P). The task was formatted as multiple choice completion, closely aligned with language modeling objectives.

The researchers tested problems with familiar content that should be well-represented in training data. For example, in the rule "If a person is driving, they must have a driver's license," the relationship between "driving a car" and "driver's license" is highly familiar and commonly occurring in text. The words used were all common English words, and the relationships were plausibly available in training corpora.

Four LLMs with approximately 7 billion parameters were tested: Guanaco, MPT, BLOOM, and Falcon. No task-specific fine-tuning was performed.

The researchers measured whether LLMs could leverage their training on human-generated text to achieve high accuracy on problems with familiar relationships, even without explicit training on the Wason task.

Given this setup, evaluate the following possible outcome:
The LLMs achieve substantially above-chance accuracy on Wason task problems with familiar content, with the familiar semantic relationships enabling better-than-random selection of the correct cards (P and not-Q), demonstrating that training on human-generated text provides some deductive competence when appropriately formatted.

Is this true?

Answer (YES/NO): NO